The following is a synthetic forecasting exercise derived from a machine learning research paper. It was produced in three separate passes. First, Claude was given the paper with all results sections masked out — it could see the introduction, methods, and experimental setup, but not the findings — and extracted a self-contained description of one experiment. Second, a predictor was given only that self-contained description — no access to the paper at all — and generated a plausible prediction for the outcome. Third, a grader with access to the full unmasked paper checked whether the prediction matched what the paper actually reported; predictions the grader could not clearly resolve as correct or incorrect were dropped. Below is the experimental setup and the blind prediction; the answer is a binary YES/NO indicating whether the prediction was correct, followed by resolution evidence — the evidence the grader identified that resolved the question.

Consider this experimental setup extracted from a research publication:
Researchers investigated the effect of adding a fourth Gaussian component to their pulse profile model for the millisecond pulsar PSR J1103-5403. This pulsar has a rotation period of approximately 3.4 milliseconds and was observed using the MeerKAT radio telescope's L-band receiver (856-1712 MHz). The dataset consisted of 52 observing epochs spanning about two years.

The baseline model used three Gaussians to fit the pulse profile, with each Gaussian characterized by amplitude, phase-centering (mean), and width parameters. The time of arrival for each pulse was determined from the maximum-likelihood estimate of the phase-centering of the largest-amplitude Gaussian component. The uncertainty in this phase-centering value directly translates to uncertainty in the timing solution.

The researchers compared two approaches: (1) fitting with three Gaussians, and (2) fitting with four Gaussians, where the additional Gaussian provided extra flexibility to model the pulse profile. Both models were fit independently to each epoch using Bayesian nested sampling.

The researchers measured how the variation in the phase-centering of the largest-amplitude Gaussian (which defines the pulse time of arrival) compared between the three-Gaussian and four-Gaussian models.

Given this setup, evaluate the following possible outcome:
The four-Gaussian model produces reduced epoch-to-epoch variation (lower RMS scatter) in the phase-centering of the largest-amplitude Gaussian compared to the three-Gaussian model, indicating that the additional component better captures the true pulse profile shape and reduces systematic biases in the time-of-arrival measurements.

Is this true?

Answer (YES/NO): NO